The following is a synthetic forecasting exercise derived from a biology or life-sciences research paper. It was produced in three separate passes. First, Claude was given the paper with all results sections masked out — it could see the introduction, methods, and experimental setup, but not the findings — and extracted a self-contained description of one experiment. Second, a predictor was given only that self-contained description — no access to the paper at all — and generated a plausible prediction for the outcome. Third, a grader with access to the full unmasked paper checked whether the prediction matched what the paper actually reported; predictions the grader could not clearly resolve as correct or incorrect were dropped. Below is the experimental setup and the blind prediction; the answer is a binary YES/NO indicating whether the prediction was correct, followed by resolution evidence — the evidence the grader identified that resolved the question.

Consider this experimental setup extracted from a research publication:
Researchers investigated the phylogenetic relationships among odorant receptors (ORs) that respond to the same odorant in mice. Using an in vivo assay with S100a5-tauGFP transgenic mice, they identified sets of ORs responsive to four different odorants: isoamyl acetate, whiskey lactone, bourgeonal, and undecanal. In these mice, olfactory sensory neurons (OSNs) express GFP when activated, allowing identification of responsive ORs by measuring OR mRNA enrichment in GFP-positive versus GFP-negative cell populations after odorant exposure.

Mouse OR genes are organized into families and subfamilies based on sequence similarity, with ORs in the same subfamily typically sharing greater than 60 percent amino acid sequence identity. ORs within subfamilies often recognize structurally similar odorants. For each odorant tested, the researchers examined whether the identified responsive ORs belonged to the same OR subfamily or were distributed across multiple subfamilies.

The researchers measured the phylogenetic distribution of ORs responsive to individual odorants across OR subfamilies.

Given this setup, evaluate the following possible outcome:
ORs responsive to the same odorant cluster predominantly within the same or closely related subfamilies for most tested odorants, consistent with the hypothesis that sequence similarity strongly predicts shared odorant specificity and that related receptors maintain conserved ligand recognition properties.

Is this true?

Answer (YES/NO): NO